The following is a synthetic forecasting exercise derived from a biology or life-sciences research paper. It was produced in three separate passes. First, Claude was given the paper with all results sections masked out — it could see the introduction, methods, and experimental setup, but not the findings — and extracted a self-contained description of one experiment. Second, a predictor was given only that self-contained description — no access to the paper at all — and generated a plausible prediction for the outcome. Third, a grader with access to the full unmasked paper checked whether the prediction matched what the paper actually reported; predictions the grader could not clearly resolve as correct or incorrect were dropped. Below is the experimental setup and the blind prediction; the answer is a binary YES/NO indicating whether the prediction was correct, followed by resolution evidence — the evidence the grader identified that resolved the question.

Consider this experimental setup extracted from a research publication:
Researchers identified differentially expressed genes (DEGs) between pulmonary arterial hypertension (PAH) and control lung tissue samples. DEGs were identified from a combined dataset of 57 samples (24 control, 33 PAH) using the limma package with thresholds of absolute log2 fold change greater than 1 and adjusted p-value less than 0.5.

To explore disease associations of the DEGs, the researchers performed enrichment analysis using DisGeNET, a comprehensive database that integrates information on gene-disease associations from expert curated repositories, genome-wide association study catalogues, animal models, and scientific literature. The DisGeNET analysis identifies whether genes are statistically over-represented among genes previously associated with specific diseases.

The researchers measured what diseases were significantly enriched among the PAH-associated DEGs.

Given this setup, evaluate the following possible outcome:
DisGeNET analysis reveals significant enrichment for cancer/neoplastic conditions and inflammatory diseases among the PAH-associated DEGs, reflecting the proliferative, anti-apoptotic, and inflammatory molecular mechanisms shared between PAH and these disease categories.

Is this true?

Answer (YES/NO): NO